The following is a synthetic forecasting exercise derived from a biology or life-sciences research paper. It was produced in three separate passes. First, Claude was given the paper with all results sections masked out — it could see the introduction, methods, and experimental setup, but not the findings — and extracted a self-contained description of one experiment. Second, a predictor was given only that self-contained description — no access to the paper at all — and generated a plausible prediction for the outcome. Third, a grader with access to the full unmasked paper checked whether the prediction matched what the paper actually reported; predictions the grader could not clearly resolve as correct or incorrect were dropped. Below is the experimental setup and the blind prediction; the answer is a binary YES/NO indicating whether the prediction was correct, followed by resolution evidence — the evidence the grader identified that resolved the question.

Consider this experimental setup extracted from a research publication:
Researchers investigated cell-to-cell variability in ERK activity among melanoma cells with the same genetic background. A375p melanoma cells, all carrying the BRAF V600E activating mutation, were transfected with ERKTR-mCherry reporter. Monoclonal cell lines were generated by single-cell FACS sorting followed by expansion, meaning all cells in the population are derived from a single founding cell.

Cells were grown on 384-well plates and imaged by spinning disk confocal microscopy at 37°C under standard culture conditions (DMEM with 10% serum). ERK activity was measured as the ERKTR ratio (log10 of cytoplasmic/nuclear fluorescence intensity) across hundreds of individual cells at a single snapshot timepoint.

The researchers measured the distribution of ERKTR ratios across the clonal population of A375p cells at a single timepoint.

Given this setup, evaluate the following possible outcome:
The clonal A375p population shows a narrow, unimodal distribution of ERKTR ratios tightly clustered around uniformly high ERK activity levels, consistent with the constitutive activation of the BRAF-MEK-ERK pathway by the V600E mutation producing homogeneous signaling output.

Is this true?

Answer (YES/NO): NO